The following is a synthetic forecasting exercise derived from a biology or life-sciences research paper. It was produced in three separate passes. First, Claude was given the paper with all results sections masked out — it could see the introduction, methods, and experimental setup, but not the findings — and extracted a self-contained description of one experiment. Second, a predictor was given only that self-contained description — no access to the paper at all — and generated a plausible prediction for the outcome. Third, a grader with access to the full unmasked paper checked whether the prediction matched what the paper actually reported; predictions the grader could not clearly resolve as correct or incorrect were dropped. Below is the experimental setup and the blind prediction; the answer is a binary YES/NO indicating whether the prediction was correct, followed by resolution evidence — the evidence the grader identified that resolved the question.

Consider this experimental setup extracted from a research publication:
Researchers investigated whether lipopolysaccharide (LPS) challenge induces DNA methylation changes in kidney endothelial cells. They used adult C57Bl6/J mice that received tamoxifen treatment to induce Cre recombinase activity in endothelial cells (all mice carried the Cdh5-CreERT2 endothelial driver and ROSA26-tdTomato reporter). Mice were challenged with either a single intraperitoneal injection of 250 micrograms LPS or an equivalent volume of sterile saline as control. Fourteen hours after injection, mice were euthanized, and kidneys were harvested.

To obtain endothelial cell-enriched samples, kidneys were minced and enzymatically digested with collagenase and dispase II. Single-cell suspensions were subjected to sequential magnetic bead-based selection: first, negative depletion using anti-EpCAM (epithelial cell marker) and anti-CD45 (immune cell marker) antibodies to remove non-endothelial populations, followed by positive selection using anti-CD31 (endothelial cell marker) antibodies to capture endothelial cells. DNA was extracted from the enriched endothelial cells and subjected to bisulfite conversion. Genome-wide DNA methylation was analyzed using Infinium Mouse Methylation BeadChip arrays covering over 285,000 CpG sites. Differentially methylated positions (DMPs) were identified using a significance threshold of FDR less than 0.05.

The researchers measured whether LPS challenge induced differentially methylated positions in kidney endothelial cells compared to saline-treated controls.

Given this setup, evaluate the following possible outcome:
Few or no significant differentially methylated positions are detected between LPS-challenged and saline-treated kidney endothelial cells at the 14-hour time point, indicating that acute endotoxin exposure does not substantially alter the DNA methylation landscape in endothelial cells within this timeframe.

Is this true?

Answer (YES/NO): NO